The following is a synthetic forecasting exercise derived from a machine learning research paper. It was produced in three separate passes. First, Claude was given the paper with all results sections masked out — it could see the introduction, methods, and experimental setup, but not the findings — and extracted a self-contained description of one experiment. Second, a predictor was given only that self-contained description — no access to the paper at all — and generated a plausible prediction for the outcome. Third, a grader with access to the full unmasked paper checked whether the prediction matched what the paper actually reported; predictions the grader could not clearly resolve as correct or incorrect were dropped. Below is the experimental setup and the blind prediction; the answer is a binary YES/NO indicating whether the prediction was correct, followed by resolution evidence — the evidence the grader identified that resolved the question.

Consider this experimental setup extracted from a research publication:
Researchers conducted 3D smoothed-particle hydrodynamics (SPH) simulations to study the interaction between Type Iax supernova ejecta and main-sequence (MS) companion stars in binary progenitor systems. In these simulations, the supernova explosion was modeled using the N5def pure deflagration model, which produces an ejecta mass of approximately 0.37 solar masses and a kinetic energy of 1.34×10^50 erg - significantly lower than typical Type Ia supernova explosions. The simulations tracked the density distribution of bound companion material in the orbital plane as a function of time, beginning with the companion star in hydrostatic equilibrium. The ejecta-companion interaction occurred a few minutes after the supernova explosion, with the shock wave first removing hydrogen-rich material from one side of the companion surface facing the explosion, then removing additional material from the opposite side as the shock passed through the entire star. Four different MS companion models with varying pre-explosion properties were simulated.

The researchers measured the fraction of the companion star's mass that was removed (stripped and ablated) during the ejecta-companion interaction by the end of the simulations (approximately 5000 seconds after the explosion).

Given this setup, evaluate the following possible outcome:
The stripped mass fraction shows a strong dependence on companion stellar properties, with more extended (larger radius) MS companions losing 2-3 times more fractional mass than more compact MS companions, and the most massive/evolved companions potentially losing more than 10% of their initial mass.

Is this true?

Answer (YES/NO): NO